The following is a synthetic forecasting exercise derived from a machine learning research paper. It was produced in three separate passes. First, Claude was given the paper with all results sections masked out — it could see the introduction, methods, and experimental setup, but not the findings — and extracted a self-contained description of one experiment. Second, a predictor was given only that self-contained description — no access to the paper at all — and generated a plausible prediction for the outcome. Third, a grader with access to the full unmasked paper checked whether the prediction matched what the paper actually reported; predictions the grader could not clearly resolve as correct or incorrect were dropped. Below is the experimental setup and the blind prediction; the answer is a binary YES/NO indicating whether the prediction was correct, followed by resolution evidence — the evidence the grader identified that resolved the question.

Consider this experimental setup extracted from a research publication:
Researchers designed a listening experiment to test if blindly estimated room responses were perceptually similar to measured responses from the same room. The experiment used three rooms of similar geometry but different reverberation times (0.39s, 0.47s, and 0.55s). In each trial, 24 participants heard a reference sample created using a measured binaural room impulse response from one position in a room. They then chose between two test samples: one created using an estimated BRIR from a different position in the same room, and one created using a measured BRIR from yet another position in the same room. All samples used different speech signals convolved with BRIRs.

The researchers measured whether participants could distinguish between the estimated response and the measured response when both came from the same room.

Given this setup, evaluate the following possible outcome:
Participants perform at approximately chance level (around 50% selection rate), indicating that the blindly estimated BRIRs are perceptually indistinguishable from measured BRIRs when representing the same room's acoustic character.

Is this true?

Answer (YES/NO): NO